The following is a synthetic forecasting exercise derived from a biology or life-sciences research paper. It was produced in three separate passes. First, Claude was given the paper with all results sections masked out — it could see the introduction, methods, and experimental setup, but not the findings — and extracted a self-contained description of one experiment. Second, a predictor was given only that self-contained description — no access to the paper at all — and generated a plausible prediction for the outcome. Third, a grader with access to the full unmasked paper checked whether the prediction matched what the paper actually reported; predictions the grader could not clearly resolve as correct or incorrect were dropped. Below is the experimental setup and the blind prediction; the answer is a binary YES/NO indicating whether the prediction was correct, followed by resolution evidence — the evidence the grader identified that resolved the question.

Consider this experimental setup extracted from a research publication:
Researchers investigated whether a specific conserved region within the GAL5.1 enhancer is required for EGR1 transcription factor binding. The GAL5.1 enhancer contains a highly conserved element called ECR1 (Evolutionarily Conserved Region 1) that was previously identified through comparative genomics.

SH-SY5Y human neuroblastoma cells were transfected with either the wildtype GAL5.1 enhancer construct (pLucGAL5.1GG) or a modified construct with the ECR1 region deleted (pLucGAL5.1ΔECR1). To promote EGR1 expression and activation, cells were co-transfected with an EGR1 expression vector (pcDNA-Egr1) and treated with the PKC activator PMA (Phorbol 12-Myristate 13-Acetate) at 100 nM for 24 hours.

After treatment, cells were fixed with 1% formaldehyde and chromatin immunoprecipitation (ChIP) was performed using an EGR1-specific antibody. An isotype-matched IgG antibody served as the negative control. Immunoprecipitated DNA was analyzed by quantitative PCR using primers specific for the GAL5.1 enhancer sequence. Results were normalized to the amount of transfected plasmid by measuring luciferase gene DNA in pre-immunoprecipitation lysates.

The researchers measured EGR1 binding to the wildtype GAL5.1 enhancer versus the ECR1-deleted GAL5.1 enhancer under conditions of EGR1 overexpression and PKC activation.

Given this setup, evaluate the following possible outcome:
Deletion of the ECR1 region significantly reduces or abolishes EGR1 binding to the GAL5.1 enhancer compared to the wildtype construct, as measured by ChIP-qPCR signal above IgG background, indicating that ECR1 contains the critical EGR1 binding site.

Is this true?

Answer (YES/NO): YES